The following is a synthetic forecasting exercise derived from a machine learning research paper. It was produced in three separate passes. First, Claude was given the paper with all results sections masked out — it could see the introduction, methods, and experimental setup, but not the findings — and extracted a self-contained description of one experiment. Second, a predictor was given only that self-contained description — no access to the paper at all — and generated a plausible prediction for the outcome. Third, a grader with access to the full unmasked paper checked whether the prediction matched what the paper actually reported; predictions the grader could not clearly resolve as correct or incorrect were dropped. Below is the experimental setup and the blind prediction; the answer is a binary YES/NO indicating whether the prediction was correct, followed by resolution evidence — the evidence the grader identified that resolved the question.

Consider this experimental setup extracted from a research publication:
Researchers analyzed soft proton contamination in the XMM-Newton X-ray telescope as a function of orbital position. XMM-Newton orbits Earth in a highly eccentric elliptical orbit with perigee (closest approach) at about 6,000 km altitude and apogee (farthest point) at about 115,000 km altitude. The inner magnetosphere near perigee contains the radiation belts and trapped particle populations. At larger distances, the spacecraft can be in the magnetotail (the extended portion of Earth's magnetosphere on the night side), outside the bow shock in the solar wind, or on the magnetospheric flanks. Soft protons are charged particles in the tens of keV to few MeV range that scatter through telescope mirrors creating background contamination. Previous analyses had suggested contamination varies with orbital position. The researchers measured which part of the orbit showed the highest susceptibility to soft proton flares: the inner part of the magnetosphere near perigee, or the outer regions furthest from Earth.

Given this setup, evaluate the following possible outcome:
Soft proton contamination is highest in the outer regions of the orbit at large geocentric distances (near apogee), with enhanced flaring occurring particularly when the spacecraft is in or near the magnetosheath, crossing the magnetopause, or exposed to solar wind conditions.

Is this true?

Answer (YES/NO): NO